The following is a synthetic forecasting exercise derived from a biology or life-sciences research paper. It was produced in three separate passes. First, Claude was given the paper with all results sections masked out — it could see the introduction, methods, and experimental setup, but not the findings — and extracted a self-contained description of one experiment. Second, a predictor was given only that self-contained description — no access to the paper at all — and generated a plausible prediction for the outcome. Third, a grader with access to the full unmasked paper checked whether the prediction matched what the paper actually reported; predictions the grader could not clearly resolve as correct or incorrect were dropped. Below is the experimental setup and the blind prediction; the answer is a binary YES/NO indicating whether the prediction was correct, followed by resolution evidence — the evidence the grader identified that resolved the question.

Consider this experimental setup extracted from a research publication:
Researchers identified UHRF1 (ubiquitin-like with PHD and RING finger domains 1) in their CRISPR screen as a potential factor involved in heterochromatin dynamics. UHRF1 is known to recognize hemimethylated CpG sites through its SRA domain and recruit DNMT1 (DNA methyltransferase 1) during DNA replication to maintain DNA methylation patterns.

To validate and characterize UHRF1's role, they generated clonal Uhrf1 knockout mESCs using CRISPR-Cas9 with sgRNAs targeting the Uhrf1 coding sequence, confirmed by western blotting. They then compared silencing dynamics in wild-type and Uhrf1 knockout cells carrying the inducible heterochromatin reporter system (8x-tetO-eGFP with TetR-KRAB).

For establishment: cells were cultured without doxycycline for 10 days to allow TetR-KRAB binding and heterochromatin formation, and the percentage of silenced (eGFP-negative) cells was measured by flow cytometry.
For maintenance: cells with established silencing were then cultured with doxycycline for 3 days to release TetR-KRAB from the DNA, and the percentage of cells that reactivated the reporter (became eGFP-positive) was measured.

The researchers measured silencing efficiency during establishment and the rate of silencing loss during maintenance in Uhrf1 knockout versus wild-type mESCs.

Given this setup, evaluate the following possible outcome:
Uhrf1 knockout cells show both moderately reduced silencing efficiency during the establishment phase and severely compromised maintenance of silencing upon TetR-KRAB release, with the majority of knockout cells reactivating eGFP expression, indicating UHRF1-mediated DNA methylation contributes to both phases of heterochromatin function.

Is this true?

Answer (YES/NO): YES